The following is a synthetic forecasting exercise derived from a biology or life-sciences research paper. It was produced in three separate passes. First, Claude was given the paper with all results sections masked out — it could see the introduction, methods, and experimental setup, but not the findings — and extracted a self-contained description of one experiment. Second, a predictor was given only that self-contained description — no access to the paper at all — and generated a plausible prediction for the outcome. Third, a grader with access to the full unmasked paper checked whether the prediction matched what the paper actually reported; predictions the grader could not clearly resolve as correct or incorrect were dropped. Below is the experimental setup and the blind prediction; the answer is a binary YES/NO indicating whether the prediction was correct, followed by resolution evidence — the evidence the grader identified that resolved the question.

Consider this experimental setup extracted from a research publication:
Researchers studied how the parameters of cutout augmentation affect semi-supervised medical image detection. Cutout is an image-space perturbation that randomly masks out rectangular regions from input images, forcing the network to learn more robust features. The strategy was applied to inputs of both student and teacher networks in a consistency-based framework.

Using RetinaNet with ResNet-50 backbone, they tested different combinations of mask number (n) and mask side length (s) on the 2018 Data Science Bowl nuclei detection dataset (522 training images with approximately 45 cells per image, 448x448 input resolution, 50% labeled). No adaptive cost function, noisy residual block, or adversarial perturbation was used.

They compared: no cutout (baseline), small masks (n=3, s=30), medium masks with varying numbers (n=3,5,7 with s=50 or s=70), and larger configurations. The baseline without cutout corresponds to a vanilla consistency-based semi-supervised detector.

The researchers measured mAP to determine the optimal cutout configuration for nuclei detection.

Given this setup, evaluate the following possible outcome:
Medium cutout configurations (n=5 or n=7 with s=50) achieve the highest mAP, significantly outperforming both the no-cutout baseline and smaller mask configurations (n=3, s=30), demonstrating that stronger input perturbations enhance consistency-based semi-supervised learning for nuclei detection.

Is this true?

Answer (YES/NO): NO